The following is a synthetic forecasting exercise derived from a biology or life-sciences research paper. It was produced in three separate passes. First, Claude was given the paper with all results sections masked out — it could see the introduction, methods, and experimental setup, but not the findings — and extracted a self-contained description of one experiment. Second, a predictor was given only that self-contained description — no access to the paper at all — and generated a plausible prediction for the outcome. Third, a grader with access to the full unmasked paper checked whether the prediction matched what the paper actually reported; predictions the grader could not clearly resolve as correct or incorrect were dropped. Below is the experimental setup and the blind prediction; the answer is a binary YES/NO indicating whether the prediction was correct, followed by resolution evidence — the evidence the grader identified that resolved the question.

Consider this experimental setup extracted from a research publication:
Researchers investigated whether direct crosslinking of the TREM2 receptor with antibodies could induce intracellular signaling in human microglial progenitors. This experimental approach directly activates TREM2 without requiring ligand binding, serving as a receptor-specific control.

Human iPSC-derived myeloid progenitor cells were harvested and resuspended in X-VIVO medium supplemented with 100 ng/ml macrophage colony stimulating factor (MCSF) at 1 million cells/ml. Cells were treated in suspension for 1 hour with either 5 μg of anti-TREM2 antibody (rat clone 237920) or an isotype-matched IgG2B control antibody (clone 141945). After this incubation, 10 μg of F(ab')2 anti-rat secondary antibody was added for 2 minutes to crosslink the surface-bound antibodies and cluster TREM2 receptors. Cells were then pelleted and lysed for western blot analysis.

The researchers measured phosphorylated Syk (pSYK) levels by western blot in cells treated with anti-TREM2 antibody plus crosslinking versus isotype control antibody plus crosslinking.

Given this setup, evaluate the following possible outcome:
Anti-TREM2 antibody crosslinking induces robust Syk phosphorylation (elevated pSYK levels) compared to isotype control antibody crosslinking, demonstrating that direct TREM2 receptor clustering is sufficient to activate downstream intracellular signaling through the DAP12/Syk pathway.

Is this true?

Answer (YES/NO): YES